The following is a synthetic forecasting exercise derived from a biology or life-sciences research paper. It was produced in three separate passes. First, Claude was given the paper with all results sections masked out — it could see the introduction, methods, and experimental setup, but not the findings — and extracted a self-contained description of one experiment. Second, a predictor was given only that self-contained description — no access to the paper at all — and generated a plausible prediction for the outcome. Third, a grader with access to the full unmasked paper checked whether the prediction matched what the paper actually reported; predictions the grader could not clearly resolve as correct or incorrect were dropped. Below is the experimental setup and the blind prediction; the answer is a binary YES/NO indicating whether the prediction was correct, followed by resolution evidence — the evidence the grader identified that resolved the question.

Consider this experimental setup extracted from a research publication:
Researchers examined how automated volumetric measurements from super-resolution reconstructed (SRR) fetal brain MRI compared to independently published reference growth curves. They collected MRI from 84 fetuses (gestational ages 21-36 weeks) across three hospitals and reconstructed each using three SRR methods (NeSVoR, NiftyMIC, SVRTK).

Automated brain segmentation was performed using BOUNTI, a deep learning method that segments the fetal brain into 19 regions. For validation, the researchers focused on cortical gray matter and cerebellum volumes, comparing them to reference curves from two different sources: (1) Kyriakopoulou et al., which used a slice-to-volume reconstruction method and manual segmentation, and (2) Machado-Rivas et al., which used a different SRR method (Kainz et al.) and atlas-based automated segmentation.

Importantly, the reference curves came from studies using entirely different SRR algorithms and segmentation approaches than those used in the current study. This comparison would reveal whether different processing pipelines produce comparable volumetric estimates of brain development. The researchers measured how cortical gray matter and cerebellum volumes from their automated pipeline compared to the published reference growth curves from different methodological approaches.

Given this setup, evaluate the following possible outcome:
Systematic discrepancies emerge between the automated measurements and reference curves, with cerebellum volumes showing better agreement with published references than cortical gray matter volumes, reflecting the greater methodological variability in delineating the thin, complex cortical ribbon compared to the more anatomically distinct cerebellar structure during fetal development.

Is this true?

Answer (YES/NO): YES